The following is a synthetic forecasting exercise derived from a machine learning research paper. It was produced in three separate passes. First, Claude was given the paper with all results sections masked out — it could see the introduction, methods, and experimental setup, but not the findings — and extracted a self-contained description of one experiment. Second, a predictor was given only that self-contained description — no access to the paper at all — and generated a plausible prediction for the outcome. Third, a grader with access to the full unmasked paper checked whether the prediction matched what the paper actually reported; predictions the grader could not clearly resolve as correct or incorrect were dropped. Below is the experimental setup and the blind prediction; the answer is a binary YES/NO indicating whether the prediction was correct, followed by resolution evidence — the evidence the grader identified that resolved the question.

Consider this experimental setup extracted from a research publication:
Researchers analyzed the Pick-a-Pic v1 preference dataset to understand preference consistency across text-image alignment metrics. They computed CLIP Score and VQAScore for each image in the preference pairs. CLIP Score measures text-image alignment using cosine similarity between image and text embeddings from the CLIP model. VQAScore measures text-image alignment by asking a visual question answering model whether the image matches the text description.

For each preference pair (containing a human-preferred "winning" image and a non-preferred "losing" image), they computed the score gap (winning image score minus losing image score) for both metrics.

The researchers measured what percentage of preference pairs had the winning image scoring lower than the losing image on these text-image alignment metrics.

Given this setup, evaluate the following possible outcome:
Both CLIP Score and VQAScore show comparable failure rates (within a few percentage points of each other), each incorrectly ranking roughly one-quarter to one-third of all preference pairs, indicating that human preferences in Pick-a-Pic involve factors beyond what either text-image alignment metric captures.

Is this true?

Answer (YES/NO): NO